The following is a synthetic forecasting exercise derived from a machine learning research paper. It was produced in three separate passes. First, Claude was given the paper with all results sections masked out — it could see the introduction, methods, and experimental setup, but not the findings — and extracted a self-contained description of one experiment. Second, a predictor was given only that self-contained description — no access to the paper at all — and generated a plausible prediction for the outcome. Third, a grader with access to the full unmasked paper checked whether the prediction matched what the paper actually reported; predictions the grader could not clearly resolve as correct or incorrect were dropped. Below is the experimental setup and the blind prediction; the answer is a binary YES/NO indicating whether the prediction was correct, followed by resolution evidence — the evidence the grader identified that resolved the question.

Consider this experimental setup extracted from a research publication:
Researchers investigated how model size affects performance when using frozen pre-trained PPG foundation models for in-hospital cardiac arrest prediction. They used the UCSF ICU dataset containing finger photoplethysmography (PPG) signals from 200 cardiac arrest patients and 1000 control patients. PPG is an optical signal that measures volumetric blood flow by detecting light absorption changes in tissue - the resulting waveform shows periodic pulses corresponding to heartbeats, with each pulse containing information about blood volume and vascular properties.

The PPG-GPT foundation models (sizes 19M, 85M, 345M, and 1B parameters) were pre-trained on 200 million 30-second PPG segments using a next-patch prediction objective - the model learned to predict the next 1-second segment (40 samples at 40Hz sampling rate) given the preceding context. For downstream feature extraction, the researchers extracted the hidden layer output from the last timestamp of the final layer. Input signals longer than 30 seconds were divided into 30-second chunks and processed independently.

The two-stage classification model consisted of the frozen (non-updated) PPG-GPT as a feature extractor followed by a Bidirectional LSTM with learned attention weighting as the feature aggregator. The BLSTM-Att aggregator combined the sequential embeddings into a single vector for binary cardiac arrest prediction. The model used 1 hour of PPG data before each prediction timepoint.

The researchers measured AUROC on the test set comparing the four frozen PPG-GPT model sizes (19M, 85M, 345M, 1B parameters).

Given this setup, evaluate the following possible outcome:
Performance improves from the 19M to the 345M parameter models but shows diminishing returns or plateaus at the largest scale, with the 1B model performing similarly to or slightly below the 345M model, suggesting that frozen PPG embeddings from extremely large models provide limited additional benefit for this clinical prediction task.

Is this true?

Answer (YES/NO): NO